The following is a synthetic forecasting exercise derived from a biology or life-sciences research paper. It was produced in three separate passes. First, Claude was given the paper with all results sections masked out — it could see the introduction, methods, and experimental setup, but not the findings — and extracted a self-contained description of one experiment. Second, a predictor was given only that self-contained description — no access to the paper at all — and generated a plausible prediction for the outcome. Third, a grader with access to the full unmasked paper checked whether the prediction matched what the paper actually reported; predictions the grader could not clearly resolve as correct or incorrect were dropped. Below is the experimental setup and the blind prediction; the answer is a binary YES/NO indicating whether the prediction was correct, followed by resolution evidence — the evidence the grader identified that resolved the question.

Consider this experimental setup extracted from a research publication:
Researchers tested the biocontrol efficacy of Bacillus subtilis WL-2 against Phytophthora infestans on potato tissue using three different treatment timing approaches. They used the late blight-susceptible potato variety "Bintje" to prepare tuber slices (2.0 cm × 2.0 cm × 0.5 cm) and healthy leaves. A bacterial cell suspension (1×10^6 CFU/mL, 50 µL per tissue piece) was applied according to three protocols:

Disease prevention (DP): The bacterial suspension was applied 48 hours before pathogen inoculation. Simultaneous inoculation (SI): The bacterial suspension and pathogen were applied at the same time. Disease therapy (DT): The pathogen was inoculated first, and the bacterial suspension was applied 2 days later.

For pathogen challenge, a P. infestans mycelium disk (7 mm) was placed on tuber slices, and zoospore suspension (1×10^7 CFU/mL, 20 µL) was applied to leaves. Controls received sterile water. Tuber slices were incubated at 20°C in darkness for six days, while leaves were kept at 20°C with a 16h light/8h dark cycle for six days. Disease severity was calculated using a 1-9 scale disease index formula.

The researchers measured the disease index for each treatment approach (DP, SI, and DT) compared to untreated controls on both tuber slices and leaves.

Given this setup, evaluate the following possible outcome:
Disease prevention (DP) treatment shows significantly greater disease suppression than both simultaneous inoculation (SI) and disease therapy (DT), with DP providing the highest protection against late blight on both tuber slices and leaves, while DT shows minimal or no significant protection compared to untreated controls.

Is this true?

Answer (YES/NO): NO